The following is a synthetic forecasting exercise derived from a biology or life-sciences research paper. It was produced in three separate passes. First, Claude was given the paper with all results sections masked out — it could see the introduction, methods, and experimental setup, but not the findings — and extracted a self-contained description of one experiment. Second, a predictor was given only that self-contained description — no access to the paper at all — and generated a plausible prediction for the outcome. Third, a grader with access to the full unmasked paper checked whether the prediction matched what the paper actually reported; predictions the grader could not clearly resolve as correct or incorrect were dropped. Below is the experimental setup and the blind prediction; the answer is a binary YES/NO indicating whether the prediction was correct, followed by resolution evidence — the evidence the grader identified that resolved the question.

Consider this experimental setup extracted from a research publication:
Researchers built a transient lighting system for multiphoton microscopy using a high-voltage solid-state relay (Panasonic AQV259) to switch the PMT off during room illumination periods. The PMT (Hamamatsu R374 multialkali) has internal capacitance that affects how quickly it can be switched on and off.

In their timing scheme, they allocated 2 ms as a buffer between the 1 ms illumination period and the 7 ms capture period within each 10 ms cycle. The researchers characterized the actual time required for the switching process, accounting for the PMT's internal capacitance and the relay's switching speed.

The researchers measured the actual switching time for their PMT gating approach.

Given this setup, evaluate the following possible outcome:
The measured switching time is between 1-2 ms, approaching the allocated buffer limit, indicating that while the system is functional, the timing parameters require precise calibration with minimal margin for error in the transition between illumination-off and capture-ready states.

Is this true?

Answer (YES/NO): NO